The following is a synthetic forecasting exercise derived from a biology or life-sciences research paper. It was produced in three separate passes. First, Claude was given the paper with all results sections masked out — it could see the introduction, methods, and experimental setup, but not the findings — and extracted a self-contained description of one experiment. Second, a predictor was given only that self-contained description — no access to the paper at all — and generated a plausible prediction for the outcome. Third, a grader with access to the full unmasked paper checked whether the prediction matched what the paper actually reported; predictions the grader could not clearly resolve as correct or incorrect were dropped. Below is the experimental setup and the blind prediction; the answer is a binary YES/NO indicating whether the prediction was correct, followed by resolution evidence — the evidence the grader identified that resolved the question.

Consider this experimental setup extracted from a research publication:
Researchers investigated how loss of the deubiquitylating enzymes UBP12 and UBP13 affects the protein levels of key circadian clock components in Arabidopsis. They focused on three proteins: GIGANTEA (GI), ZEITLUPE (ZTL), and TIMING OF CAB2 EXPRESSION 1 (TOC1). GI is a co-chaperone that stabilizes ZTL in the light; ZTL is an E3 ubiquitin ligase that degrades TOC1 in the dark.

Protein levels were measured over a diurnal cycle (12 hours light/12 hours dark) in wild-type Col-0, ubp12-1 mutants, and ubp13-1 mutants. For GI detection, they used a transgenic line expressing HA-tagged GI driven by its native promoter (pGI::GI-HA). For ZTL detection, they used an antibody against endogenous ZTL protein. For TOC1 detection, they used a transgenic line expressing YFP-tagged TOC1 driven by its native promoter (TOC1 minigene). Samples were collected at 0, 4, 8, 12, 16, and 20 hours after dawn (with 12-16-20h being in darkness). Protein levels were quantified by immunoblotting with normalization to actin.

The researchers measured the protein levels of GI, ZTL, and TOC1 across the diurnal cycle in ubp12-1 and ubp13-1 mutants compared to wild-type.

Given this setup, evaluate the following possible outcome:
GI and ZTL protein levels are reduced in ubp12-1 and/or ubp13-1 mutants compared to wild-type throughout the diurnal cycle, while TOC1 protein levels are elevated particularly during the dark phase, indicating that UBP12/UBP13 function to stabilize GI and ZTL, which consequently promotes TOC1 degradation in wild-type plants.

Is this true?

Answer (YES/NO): NO